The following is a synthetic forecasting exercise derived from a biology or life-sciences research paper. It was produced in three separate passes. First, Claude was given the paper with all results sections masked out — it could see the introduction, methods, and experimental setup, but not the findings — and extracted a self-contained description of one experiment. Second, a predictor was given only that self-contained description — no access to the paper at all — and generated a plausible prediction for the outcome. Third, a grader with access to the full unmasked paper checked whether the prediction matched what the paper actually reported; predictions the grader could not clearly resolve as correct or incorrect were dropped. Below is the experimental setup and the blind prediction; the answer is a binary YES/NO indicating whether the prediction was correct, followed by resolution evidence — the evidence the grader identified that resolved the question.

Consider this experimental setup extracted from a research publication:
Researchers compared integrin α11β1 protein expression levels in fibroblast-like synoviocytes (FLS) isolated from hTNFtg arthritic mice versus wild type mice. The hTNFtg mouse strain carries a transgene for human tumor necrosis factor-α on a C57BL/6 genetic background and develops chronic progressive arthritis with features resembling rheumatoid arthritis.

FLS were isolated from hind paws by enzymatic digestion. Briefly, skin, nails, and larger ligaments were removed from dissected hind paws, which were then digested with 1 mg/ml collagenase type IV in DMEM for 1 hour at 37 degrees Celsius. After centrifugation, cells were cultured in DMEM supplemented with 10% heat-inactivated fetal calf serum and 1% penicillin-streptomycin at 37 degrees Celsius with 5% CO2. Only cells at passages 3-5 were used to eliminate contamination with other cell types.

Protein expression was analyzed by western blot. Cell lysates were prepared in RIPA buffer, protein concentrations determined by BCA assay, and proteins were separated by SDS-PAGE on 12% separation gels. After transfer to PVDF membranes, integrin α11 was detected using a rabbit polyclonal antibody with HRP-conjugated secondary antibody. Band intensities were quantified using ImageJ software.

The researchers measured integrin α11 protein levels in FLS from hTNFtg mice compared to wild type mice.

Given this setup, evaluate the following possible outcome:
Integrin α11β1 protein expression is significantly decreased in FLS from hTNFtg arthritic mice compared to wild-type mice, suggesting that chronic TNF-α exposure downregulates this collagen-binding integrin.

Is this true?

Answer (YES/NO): NO